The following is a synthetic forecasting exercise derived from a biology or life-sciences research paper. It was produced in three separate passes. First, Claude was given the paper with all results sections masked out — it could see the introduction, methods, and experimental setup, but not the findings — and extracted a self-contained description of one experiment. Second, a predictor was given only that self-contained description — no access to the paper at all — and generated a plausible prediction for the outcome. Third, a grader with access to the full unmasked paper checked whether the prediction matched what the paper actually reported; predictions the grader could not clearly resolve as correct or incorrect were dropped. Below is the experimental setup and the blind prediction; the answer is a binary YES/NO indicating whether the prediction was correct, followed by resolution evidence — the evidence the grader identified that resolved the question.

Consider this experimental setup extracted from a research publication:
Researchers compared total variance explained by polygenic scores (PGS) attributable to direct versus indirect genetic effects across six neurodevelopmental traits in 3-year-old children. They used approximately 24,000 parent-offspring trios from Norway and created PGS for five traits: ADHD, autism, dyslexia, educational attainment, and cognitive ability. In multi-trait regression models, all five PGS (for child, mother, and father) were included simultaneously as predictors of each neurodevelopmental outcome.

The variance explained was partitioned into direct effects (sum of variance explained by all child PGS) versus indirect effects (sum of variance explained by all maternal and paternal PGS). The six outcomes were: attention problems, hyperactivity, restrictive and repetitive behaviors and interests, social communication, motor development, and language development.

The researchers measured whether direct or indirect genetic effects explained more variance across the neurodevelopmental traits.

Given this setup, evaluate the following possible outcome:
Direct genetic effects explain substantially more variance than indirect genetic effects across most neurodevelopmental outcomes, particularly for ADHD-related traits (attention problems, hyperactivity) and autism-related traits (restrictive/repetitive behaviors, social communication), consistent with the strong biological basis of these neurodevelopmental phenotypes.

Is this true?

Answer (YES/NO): NO